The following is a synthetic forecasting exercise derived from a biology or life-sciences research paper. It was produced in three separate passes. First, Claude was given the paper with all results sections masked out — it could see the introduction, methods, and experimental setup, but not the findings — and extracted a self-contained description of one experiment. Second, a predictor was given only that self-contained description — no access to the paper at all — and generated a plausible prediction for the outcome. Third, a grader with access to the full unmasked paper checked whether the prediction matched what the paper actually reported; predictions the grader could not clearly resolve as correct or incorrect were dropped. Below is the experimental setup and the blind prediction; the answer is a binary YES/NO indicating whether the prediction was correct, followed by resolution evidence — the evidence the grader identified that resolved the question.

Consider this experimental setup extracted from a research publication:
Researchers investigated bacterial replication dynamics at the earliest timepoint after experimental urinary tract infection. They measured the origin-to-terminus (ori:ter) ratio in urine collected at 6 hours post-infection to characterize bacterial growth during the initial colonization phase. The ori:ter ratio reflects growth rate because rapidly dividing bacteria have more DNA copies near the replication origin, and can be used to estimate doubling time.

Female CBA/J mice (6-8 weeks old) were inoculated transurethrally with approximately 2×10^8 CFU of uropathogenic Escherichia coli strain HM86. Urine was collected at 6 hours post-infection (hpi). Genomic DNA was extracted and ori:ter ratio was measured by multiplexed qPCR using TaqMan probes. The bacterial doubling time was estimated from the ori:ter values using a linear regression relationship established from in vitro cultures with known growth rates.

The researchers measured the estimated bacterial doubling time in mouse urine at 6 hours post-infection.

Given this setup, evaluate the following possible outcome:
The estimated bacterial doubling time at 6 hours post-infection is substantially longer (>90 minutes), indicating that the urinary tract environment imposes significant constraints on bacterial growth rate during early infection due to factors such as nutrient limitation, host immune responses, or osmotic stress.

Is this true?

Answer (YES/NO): NO